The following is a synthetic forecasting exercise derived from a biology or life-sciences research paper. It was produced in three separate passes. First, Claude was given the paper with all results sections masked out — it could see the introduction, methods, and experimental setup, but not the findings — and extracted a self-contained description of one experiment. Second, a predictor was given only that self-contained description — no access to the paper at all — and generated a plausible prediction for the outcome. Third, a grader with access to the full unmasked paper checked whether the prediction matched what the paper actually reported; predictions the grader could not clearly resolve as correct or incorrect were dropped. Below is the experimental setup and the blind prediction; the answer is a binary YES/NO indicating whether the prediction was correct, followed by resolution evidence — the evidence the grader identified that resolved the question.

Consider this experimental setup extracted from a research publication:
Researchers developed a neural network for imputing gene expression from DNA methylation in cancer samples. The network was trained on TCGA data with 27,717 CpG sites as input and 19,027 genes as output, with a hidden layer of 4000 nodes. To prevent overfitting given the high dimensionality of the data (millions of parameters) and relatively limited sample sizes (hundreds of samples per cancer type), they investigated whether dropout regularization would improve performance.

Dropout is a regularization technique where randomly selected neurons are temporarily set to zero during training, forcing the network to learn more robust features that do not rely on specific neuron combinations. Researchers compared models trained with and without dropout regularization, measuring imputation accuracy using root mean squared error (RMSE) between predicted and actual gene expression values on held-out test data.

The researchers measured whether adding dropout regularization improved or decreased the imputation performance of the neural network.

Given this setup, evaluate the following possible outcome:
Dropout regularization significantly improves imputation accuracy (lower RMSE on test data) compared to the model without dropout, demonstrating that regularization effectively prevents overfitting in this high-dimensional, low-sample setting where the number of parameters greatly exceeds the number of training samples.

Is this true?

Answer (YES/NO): NO